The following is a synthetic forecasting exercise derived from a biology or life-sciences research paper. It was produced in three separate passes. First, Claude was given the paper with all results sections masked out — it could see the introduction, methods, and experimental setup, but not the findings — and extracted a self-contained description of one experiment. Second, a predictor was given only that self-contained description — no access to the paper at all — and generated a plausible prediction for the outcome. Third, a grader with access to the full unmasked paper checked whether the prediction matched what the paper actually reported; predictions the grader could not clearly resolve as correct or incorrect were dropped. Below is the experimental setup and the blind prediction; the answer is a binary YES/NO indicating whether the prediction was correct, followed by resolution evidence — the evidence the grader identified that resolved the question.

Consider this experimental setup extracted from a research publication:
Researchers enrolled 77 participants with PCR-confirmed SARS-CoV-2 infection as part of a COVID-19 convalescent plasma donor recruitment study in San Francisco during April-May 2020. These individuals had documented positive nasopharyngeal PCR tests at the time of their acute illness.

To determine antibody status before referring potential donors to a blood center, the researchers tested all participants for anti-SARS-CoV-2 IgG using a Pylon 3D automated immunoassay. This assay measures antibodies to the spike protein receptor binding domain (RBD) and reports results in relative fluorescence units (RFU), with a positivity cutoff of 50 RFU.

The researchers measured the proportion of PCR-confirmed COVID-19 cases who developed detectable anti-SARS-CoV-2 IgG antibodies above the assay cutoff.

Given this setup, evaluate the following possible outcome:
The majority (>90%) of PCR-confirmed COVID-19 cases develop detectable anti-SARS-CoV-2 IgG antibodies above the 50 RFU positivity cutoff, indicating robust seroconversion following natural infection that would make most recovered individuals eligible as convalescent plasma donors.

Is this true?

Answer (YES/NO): NO